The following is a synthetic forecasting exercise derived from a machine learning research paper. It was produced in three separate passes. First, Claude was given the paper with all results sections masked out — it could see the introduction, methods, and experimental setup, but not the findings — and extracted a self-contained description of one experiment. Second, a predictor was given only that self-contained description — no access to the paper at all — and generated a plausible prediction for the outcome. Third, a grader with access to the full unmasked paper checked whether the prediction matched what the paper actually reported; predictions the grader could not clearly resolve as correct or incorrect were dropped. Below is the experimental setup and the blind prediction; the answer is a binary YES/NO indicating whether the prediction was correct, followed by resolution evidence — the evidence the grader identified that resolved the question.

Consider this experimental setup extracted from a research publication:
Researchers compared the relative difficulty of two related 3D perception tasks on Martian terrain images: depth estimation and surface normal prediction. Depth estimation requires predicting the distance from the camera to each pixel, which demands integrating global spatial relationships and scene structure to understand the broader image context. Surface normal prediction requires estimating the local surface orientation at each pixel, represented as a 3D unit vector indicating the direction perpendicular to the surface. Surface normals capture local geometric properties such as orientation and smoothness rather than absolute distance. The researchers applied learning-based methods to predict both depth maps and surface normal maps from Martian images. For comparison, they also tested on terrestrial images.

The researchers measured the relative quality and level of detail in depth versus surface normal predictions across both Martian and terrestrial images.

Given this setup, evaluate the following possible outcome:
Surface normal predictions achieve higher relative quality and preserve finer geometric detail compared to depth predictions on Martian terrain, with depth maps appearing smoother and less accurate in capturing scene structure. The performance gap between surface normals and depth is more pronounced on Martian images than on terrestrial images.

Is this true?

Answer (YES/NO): YES